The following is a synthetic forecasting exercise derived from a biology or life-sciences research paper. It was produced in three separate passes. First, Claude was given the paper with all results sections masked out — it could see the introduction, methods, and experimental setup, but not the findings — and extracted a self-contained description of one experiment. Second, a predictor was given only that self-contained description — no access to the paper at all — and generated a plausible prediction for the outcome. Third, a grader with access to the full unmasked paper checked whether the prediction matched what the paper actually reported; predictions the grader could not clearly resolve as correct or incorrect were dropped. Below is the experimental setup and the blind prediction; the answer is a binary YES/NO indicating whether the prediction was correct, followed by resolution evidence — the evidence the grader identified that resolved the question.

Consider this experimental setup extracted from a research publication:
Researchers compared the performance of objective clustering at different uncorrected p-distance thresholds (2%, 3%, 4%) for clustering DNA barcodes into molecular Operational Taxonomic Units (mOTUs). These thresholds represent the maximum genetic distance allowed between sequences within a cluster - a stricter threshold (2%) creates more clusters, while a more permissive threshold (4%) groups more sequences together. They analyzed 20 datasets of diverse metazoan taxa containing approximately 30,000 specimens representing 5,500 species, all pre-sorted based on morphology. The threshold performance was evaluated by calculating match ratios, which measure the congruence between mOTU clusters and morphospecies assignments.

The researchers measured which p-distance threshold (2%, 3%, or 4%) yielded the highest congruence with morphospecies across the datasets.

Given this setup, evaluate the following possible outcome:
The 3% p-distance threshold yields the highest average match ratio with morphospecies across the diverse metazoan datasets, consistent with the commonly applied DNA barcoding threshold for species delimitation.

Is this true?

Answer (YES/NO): NO